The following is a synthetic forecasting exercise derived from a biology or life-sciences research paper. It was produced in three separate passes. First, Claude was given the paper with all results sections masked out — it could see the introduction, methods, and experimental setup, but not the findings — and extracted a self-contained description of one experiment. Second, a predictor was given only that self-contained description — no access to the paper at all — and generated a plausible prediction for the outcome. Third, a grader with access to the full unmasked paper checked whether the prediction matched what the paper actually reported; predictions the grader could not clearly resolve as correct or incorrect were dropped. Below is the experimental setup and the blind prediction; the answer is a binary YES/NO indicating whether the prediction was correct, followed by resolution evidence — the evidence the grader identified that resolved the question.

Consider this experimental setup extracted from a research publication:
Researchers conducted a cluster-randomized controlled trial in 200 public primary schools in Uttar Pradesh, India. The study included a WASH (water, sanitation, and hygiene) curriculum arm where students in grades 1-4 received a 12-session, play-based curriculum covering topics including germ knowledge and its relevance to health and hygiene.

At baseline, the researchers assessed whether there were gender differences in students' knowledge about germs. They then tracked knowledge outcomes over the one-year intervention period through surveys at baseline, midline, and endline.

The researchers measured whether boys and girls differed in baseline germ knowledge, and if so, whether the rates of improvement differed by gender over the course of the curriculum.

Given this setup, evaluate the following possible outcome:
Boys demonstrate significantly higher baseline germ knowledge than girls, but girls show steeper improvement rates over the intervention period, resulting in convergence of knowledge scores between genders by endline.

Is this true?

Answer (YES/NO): NO